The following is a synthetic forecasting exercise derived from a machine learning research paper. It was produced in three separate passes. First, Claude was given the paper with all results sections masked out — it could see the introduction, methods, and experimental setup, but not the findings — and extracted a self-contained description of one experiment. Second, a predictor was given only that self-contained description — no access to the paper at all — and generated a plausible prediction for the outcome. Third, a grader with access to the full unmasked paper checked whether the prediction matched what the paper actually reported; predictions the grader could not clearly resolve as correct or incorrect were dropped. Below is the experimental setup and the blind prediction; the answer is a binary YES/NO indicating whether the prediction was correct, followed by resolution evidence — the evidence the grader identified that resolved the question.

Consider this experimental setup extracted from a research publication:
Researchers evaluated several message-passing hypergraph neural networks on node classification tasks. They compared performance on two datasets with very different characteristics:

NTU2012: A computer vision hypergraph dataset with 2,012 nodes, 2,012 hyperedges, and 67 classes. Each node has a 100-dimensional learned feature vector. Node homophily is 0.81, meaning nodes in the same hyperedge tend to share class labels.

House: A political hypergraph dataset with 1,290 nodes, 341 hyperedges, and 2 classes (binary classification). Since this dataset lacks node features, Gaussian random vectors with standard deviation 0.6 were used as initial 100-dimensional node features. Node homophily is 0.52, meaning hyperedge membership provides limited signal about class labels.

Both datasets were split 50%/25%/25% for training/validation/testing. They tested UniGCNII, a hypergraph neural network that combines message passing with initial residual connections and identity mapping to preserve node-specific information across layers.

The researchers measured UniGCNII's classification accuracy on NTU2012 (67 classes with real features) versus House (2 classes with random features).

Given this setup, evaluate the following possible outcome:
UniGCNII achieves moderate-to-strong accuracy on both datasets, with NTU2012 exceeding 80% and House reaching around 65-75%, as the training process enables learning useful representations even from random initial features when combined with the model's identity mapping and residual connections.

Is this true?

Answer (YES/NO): NO